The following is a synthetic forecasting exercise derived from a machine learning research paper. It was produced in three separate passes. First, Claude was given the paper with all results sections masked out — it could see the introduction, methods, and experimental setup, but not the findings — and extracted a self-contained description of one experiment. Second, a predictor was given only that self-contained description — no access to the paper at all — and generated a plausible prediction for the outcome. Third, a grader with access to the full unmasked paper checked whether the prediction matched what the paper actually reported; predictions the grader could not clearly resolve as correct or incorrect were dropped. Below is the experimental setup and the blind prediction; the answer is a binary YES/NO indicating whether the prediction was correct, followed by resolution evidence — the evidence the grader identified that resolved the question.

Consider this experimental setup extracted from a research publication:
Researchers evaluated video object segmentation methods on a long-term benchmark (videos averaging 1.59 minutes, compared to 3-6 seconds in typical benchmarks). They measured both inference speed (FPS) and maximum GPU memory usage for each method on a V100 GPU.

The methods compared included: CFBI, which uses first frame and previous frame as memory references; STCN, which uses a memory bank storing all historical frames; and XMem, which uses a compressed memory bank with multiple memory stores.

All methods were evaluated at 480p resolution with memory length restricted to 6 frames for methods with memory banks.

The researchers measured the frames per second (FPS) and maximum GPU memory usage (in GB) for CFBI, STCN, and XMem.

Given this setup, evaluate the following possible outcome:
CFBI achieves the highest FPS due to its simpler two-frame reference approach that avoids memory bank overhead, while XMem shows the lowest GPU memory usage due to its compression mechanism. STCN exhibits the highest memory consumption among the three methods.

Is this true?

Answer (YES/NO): NO